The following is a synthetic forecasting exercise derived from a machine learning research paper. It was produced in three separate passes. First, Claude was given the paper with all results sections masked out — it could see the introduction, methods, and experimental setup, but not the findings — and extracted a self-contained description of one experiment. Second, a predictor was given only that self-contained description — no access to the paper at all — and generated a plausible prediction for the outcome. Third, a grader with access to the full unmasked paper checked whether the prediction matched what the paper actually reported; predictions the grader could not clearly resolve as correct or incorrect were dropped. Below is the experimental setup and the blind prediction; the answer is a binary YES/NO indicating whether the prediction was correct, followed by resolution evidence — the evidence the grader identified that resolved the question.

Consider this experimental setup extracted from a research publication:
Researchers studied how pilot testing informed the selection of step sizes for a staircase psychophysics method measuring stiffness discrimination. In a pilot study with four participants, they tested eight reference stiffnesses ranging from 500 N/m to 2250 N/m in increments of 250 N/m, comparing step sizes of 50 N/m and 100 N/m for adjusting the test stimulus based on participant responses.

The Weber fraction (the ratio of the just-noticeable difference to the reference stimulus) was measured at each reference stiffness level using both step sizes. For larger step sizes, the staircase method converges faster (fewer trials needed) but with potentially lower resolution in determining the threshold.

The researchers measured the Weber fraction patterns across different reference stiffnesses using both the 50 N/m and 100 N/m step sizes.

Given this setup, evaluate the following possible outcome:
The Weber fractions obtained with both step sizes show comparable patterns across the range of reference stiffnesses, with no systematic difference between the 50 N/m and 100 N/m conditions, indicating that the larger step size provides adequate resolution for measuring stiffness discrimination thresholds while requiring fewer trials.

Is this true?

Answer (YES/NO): NO